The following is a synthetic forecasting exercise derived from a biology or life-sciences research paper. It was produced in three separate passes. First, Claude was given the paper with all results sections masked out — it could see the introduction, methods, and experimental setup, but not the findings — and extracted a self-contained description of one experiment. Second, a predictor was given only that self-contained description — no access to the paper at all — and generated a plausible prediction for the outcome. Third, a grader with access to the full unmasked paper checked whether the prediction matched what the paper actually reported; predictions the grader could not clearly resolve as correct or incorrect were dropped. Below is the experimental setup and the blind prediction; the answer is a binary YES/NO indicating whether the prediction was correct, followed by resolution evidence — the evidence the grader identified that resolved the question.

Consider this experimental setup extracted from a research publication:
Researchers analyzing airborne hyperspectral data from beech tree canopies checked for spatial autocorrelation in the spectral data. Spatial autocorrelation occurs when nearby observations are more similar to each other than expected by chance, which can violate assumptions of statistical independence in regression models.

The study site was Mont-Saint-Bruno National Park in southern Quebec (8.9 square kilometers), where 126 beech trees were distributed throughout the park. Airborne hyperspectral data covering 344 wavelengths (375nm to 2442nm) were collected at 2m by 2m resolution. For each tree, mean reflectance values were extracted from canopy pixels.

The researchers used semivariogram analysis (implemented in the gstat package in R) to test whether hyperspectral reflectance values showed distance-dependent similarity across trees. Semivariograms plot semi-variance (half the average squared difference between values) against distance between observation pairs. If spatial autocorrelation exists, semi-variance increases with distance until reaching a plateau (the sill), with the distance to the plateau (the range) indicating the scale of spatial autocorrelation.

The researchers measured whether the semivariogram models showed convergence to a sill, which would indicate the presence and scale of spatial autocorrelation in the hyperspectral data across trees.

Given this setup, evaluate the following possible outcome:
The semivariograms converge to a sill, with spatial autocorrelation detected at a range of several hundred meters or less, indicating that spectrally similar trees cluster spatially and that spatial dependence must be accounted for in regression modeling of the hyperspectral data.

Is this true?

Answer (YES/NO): NO